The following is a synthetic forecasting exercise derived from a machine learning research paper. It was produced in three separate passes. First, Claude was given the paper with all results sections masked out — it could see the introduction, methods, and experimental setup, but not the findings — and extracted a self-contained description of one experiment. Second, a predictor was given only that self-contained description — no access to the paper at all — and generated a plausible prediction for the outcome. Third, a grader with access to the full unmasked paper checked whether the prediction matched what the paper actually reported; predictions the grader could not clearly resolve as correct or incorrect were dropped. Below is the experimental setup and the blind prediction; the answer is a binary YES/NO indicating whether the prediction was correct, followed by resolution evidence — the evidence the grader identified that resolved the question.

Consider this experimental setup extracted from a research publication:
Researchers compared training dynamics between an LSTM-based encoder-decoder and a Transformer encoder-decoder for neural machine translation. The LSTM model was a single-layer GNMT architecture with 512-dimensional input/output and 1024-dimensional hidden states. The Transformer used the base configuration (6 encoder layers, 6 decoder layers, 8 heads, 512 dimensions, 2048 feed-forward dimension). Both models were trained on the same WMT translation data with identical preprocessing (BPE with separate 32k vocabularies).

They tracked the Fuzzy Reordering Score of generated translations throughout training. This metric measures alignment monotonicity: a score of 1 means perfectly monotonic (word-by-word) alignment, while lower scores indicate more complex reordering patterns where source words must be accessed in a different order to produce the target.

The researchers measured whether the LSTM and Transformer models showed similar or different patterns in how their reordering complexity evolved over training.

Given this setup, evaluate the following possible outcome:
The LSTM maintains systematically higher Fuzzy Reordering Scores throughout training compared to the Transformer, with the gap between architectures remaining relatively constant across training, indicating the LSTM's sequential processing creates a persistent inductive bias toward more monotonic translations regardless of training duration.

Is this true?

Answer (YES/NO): NO